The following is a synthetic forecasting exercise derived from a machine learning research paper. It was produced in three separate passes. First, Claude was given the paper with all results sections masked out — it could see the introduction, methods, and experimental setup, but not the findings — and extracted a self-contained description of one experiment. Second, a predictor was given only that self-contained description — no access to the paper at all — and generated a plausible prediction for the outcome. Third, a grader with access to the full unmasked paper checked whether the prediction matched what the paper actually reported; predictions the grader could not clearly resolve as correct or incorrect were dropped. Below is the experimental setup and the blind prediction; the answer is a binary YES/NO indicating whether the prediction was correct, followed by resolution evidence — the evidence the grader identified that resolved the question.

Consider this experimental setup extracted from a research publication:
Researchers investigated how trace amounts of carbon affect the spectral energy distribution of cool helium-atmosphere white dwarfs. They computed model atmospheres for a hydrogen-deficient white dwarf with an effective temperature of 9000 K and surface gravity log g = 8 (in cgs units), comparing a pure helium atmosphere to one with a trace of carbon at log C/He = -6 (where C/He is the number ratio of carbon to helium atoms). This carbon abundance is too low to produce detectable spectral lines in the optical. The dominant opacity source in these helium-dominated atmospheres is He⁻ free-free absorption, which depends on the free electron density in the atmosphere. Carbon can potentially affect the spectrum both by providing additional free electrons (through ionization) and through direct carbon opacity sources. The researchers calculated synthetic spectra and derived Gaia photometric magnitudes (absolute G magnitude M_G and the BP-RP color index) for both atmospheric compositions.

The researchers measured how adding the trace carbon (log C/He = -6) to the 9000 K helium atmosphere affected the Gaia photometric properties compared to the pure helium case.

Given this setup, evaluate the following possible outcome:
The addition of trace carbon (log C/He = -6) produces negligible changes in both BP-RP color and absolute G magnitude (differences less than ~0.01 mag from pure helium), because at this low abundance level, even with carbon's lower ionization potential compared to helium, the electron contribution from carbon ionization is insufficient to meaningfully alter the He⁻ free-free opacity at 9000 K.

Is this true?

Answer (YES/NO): NO